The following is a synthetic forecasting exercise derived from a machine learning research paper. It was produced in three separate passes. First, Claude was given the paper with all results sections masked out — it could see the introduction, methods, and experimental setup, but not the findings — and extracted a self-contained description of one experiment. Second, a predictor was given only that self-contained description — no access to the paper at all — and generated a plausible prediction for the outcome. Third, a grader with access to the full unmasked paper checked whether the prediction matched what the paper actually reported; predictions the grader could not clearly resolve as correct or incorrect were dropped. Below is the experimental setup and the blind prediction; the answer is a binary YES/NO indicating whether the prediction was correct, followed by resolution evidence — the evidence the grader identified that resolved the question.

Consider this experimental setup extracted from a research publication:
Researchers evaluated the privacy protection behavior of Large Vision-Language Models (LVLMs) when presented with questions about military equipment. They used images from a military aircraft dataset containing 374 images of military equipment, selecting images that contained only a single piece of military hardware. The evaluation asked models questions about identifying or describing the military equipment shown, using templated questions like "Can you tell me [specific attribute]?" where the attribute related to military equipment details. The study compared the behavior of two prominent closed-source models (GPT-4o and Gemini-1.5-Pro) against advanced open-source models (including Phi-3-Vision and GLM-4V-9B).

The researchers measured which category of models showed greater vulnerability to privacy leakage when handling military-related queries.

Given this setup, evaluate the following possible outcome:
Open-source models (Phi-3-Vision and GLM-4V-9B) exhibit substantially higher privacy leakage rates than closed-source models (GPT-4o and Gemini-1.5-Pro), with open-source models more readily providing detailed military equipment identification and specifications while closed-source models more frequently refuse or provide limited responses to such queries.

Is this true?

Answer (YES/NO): NO